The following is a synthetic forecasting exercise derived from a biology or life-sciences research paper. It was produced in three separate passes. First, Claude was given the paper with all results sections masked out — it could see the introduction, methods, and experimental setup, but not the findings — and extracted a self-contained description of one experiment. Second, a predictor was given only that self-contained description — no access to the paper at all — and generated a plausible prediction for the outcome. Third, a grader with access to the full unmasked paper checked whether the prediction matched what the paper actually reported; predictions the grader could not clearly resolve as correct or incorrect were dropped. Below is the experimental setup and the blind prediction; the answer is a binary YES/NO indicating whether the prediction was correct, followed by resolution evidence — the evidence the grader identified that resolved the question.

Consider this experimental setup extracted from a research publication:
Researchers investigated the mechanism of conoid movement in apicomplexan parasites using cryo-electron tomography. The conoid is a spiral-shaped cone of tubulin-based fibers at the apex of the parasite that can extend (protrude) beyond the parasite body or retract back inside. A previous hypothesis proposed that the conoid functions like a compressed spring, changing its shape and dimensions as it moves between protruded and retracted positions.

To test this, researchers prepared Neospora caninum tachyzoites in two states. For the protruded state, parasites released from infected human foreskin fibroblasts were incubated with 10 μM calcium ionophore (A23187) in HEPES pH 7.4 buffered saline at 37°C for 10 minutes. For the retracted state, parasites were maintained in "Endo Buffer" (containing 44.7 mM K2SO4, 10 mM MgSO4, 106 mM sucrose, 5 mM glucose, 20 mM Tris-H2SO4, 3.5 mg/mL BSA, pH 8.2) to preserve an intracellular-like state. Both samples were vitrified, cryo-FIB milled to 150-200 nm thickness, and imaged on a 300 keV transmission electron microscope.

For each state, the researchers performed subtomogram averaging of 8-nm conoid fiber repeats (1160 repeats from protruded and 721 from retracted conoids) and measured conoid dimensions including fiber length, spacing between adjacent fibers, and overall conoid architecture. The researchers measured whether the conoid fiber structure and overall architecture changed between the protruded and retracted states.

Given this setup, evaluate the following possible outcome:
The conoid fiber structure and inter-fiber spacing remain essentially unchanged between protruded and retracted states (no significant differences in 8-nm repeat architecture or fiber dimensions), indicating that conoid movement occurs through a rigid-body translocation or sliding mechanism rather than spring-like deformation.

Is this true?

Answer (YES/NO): YES